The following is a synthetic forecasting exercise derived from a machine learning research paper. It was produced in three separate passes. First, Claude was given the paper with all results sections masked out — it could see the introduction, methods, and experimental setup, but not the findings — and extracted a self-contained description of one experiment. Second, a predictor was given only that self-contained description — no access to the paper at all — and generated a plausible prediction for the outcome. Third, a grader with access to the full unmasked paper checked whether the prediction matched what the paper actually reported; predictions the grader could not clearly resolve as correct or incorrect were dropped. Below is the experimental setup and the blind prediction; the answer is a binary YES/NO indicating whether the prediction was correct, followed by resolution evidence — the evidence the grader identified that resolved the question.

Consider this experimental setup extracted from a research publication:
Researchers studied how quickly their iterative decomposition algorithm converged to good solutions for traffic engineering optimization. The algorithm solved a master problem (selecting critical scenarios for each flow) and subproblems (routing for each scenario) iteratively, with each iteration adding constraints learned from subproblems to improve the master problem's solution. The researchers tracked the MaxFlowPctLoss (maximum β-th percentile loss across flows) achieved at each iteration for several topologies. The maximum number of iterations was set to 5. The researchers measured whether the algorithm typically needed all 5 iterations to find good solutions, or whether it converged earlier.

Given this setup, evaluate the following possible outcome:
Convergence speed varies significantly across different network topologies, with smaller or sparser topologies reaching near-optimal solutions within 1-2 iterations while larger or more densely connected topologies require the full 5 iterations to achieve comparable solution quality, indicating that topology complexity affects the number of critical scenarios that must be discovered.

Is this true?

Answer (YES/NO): NO